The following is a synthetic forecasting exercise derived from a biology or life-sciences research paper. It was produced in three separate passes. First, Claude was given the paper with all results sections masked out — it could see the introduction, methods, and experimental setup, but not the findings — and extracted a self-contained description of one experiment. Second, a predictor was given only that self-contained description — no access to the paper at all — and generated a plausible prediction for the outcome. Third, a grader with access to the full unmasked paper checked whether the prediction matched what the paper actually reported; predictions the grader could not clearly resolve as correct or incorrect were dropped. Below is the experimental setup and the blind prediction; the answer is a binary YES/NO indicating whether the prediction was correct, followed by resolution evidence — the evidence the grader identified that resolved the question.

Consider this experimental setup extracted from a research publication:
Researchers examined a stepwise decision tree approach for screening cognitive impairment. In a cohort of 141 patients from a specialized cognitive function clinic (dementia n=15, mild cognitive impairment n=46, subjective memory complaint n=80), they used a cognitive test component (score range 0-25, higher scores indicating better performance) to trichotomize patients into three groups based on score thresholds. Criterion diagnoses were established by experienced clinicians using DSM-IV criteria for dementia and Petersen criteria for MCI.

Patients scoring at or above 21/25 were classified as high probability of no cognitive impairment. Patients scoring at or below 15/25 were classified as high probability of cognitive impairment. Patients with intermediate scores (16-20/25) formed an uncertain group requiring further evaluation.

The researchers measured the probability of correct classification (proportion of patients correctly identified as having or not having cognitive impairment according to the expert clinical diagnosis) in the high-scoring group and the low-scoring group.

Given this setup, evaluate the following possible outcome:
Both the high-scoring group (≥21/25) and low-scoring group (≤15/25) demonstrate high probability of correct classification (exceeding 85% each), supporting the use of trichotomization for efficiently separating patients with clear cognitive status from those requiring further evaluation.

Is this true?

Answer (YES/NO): NO